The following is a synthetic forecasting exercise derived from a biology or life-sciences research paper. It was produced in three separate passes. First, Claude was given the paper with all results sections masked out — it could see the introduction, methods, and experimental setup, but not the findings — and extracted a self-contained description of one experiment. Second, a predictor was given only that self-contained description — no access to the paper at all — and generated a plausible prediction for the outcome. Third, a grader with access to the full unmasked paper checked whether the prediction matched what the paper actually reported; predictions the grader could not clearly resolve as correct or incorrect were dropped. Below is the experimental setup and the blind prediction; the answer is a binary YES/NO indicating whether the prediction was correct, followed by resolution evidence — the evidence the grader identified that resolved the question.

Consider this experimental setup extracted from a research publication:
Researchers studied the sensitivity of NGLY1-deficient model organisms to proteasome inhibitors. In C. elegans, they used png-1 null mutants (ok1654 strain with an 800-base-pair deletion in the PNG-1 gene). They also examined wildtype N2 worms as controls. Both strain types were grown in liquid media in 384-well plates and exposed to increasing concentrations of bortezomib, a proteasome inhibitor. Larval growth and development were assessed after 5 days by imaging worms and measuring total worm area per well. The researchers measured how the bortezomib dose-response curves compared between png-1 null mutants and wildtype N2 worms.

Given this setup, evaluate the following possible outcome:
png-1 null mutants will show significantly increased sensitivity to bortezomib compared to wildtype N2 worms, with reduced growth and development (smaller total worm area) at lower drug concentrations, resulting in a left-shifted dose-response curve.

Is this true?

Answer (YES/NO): YES